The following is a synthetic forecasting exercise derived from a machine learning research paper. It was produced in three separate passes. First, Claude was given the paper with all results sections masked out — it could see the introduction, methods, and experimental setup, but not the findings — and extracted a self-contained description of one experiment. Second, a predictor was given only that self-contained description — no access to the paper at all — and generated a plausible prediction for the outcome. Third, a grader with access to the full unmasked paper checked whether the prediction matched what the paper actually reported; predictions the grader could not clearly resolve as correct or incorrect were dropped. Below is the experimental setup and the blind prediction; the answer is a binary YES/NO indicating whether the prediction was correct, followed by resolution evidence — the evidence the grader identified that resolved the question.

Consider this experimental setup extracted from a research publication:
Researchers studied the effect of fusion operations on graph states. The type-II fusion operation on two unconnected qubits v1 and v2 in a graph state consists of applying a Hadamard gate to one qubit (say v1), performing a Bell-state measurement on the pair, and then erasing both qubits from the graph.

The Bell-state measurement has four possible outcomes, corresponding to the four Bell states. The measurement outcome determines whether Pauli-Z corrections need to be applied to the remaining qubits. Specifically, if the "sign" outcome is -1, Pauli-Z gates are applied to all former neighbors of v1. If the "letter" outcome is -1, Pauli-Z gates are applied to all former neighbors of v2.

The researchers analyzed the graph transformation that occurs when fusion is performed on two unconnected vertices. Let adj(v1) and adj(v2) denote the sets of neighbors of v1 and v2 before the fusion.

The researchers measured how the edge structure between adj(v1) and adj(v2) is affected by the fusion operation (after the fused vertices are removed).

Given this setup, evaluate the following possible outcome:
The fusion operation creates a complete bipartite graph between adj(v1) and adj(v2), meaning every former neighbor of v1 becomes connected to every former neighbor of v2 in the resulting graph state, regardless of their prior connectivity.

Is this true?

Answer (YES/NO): NO